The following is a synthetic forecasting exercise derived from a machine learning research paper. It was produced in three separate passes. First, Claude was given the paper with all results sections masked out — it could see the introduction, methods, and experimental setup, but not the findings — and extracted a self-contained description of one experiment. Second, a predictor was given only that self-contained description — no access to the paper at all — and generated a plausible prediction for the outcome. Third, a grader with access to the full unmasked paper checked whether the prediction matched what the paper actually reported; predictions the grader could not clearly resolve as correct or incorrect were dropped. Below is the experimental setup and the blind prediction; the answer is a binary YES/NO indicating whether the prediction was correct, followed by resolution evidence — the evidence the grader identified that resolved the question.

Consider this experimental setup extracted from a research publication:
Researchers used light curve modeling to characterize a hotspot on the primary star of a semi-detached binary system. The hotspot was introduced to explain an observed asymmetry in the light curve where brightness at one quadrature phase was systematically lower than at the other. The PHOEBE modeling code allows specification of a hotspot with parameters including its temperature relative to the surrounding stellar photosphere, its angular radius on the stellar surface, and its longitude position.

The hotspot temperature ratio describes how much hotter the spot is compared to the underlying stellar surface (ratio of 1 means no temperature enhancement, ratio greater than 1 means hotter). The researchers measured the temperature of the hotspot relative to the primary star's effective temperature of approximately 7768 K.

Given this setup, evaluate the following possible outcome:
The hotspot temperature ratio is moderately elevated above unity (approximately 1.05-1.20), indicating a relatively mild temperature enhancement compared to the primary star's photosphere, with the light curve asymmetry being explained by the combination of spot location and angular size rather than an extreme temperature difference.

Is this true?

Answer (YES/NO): NO